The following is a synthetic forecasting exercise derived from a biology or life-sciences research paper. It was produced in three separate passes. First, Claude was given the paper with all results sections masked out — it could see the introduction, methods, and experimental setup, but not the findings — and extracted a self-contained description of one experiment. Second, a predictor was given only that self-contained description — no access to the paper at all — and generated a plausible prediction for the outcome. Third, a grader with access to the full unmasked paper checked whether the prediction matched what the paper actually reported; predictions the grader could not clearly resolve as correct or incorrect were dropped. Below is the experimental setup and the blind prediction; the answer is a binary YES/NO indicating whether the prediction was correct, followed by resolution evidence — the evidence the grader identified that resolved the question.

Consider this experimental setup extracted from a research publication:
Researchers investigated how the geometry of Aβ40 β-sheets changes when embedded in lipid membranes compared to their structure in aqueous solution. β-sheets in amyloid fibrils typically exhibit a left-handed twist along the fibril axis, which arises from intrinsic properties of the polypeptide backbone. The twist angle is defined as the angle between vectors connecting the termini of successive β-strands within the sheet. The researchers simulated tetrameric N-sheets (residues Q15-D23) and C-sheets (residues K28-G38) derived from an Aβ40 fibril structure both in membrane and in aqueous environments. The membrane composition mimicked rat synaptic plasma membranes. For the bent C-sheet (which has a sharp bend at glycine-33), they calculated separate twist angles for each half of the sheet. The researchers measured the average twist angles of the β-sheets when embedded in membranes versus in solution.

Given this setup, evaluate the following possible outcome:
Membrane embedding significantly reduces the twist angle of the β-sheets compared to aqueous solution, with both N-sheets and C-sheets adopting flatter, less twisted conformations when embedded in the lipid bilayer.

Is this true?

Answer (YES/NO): NO